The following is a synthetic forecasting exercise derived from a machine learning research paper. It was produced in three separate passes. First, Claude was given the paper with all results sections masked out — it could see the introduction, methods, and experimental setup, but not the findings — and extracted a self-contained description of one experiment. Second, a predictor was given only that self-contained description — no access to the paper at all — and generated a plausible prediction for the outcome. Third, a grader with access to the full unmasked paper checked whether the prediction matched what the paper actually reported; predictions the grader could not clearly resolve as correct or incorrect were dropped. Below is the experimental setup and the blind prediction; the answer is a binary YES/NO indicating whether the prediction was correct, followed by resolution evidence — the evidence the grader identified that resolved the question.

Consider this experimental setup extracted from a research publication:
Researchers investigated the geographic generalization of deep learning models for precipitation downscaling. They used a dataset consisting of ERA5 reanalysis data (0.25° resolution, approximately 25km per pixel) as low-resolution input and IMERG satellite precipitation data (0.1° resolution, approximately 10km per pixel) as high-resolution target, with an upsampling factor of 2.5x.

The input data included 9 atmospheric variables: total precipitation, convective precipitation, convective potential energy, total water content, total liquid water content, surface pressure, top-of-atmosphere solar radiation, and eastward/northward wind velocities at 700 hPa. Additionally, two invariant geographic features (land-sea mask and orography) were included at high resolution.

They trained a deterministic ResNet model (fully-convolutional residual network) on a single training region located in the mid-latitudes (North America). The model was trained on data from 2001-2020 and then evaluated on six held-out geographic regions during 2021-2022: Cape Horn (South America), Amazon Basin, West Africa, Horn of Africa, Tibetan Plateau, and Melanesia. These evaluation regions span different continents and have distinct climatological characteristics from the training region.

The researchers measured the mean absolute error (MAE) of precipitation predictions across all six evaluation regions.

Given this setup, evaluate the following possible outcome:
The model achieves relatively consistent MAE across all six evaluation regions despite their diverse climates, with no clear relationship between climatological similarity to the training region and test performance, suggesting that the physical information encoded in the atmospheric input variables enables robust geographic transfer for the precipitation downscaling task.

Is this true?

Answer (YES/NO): NO